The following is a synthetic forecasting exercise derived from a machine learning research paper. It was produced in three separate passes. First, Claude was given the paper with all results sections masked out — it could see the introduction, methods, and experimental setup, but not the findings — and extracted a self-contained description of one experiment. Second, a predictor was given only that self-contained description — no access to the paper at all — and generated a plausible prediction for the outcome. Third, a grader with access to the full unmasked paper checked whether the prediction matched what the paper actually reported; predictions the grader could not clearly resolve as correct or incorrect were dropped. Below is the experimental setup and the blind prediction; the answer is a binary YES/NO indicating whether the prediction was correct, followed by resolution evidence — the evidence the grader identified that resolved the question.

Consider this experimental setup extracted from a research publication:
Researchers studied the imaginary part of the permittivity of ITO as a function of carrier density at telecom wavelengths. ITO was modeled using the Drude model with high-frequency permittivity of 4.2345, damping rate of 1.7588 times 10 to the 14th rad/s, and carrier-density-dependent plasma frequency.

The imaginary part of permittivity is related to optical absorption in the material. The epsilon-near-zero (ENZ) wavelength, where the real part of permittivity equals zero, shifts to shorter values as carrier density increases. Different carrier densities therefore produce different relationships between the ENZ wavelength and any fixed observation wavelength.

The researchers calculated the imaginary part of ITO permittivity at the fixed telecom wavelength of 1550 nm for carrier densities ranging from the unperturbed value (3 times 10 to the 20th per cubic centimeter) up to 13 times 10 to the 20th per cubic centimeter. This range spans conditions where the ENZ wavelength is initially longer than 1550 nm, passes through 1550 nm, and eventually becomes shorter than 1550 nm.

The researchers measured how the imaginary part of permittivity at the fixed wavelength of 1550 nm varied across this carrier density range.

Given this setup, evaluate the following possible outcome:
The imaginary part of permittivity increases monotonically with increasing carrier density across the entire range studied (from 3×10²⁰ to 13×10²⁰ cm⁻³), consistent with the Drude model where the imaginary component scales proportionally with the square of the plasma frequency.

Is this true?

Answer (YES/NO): YES